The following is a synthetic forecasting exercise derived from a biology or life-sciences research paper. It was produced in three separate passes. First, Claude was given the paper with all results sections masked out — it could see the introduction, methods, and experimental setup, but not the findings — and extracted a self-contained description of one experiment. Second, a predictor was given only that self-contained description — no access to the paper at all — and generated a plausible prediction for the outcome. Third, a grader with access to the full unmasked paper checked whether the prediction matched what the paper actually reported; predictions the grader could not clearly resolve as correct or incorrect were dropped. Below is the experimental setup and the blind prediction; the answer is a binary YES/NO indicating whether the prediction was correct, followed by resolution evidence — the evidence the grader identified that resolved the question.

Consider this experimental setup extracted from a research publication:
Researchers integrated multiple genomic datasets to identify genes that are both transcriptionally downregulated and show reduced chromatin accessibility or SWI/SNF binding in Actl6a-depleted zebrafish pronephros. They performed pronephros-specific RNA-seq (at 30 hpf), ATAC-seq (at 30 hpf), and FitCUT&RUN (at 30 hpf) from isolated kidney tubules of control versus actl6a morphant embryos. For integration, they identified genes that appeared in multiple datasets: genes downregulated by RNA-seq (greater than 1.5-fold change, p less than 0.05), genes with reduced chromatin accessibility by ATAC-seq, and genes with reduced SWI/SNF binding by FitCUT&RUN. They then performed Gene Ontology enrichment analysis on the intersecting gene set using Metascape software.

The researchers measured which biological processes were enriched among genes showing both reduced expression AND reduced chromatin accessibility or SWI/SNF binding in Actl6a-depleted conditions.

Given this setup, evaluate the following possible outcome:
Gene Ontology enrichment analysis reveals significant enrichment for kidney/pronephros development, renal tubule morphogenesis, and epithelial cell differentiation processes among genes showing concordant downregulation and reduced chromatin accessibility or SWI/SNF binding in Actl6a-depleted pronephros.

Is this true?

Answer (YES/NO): NO